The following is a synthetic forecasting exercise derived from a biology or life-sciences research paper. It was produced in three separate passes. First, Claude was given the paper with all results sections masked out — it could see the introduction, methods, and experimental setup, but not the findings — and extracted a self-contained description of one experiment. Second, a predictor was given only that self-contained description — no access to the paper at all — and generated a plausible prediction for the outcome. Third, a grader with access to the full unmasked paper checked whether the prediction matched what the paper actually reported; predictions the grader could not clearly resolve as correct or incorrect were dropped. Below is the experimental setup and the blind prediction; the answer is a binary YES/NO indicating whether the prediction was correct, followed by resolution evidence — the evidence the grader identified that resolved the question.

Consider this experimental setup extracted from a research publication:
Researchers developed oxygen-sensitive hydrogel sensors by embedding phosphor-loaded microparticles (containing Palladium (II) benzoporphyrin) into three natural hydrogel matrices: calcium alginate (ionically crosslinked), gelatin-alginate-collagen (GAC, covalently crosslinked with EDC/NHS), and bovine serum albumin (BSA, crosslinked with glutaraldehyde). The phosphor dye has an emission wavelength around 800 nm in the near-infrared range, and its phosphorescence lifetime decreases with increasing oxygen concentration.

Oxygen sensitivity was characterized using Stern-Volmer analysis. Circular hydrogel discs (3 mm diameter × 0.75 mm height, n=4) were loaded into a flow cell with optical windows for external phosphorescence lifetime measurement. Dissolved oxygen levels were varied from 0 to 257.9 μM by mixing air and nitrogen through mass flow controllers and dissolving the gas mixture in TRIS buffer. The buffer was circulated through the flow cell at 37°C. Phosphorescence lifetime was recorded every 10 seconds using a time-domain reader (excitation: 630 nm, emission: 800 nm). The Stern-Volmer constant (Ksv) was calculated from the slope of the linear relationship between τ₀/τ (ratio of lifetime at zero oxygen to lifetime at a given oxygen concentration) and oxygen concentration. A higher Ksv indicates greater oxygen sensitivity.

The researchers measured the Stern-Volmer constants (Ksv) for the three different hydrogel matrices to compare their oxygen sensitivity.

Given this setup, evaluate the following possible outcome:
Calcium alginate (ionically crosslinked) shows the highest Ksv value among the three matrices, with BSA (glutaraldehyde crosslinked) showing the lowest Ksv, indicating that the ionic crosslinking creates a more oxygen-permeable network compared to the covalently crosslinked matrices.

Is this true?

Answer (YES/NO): NO